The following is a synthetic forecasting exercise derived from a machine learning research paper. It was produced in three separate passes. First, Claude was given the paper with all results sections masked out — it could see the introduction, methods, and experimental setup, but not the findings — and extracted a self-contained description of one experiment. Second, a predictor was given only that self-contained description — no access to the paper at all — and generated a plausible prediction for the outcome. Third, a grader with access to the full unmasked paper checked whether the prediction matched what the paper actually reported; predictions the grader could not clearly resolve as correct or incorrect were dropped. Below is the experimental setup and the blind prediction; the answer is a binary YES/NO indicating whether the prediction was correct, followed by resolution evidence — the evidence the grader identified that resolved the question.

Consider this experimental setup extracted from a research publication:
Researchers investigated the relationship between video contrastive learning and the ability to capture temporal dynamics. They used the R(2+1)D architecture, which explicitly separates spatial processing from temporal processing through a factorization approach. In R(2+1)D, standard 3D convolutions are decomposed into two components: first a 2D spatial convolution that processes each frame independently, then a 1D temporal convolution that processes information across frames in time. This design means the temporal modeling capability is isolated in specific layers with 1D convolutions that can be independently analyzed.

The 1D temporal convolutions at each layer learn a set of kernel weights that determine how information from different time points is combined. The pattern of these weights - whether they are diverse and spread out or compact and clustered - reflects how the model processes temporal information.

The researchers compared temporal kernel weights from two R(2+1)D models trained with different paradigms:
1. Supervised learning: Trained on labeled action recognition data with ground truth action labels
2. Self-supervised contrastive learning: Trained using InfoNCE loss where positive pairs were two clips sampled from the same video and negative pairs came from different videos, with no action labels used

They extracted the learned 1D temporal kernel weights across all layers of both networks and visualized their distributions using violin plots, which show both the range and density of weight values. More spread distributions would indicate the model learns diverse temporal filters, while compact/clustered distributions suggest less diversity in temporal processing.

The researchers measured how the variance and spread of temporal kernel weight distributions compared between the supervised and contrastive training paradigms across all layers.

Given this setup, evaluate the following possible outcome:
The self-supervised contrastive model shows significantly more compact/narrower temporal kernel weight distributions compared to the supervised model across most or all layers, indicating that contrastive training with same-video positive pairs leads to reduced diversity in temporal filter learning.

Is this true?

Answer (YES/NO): YES